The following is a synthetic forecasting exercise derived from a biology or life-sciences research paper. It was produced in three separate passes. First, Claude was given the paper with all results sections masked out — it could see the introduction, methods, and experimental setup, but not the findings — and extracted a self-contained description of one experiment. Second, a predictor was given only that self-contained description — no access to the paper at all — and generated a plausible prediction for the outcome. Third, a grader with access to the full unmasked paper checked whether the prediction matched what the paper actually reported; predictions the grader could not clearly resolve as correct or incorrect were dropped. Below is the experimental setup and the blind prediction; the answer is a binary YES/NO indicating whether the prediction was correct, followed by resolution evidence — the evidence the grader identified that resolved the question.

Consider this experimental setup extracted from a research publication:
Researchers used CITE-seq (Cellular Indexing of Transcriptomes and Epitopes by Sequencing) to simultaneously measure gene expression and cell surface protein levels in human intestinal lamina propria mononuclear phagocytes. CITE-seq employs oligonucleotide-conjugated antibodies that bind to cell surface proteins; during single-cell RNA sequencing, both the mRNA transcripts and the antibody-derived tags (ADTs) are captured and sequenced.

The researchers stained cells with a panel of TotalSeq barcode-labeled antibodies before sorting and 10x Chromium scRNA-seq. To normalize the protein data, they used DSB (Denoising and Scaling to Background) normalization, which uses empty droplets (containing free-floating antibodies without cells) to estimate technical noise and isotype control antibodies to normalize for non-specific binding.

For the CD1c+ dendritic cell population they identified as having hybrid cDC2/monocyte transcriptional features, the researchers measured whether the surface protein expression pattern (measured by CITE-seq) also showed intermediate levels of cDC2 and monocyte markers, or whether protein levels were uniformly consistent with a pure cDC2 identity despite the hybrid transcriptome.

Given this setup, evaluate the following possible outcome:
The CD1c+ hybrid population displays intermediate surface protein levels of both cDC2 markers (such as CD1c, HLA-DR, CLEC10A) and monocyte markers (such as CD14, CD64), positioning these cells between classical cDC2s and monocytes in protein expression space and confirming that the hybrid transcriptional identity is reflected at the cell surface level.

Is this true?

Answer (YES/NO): NO